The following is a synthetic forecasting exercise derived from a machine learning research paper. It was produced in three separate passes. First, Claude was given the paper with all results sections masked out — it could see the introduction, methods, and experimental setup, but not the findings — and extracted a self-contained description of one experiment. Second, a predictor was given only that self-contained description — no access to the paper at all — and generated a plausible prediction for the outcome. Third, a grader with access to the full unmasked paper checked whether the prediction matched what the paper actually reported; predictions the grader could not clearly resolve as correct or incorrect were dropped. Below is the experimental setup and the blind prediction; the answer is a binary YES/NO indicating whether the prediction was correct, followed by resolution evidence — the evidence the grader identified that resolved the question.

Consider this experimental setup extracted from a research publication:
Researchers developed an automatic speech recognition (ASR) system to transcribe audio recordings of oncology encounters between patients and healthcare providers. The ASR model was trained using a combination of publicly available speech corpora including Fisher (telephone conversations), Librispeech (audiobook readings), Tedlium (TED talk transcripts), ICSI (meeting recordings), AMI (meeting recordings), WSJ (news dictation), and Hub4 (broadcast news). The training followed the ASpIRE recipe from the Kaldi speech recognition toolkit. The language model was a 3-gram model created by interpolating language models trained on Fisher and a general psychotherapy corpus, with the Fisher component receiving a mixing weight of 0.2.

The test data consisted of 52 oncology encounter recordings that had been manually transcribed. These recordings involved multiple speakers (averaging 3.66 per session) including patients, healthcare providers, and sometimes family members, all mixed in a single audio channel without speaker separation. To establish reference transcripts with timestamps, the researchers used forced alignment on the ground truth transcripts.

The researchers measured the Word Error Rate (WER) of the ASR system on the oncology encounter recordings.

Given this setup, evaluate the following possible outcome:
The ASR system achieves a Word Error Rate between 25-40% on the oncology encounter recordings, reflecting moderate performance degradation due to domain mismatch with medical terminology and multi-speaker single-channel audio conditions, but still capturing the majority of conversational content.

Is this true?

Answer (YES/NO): NO